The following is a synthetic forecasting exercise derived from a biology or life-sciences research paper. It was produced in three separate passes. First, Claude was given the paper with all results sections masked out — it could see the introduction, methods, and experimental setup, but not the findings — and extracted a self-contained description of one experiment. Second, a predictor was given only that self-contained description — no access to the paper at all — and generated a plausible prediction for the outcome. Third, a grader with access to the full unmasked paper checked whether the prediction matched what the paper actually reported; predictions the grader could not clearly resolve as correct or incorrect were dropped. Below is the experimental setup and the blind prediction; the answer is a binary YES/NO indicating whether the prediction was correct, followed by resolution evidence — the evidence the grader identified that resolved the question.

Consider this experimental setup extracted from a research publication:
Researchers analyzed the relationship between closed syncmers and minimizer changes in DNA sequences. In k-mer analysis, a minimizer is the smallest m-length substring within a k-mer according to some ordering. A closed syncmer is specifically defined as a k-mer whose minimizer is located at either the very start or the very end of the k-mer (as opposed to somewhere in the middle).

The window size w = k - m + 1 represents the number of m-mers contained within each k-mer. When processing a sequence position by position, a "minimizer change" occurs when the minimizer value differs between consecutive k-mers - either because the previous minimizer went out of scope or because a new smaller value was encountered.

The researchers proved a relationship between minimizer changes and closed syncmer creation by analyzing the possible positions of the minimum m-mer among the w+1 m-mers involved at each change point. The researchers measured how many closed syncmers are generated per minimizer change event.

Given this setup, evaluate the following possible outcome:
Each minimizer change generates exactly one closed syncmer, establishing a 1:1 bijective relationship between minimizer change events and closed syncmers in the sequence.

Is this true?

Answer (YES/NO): YES